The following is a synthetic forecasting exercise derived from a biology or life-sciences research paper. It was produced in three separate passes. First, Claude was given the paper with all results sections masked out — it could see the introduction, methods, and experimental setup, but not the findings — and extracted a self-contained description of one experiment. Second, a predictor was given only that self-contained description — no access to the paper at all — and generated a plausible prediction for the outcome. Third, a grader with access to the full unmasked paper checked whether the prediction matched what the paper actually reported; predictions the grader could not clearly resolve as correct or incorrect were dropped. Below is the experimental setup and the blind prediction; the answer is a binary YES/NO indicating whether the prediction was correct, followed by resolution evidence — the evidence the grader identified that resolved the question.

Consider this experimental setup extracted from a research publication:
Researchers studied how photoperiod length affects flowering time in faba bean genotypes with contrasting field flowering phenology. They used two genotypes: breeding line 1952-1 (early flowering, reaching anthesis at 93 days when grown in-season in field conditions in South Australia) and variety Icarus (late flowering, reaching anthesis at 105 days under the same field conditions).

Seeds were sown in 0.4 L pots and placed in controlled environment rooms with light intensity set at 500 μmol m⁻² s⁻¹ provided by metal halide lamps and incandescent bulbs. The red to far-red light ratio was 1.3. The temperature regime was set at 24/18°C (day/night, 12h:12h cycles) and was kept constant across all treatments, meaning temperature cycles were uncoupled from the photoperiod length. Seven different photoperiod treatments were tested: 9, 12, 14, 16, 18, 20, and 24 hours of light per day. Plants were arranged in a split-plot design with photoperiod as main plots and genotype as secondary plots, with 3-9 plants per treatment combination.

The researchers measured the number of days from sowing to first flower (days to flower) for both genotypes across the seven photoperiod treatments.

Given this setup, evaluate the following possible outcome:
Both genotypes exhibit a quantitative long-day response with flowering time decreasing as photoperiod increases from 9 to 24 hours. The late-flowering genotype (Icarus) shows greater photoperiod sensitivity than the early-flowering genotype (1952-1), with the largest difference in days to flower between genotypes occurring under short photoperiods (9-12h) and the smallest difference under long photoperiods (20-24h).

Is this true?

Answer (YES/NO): NO